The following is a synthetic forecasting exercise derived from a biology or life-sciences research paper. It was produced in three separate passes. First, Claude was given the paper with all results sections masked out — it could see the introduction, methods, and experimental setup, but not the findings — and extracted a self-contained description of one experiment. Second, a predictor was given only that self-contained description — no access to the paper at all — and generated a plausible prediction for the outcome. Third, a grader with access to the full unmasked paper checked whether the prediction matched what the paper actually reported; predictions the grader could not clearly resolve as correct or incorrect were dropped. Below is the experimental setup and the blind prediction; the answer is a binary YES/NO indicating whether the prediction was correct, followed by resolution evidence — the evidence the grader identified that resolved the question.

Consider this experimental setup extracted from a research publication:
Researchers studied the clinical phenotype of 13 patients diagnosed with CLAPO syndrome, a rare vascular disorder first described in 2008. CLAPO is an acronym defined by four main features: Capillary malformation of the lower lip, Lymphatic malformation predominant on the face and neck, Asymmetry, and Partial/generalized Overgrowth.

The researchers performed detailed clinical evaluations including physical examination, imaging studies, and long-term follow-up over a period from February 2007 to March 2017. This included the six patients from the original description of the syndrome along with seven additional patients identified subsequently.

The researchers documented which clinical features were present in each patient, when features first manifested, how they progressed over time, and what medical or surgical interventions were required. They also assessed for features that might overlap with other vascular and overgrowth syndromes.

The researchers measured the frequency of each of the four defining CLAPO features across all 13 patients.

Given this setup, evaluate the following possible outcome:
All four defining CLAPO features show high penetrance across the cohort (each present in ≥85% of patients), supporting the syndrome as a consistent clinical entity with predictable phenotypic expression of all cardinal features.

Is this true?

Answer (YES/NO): NO